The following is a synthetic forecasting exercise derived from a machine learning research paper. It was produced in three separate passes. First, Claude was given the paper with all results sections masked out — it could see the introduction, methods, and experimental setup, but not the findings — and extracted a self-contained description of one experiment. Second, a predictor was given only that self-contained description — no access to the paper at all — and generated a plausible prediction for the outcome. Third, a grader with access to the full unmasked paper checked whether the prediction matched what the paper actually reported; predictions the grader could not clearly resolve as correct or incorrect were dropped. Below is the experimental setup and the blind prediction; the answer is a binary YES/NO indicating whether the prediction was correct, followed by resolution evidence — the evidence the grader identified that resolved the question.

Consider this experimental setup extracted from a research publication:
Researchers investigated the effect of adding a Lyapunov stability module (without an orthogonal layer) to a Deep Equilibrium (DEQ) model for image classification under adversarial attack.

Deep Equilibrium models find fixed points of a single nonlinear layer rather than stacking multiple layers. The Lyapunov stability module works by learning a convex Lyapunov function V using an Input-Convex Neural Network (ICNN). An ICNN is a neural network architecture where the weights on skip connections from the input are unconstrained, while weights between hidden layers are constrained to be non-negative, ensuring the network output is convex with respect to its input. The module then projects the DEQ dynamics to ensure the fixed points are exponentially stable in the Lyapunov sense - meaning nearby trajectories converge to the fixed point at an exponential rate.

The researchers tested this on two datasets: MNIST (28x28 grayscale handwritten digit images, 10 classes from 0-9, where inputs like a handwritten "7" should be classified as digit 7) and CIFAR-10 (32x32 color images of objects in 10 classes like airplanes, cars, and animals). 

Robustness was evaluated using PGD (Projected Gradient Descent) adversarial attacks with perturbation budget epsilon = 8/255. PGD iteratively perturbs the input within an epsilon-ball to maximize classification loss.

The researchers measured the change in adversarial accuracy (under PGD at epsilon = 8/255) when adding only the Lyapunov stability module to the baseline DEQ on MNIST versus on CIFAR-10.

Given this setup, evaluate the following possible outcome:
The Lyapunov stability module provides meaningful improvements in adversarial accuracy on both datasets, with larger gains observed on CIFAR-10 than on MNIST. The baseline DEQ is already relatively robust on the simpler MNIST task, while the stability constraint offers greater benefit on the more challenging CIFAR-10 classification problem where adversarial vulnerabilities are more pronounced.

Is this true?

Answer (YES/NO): NO